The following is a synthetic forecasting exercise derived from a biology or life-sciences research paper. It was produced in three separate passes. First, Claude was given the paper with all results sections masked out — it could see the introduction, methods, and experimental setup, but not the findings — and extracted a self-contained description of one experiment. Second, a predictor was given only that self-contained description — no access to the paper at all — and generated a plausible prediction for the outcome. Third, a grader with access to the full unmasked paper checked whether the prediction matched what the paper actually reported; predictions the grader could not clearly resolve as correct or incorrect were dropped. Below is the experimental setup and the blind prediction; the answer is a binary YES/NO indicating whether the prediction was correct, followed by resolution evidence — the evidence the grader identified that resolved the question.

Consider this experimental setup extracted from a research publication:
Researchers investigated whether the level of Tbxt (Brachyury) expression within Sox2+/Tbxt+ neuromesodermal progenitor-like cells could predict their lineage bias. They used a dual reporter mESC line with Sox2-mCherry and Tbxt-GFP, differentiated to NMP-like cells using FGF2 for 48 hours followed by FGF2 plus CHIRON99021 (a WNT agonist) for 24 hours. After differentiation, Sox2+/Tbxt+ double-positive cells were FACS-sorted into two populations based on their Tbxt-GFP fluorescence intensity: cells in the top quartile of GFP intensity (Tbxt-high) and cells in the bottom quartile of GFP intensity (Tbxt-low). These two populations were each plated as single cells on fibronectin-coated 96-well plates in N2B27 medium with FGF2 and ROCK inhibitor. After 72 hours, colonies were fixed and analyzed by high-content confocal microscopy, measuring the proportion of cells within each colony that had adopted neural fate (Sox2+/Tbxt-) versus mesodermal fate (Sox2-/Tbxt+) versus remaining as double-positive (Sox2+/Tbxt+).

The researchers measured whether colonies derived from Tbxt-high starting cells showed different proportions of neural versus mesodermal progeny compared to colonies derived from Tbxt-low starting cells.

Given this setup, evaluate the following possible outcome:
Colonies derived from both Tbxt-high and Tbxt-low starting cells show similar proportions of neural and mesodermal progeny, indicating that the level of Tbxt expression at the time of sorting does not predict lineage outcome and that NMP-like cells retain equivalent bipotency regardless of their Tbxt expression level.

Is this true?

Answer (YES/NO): NO